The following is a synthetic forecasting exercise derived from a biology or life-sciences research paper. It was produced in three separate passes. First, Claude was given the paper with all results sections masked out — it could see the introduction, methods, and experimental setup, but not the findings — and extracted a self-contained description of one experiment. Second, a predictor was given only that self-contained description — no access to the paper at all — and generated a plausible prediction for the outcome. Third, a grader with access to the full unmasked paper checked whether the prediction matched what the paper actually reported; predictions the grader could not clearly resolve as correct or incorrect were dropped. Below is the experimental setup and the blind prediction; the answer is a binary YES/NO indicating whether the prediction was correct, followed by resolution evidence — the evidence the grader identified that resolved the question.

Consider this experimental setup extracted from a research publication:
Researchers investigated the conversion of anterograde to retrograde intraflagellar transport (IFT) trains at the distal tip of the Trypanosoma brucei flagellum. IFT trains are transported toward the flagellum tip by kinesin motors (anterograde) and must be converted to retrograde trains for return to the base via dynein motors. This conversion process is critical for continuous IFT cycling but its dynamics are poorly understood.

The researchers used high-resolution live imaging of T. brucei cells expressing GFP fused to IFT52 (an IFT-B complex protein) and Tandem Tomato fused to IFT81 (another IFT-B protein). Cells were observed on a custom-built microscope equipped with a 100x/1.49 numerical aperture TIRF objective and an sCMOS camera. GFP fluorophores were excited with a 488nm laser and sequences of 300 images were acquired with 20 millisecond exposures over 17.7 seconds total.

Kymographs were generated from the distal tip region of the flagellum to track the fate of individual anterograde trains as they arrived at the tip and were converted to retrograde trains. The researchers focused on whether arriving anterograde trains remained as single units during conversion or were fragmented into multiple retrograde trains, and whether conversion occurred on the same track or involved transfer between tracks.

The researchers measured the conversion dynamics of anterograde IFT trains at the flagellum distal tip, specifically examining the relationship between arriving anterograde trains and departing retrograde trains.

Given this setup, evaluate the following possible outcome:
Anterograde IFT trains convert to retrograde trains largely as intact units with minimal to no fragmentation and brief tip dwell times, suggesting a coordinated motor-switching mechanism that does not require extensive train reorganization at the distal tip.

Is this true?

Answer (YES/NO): NO